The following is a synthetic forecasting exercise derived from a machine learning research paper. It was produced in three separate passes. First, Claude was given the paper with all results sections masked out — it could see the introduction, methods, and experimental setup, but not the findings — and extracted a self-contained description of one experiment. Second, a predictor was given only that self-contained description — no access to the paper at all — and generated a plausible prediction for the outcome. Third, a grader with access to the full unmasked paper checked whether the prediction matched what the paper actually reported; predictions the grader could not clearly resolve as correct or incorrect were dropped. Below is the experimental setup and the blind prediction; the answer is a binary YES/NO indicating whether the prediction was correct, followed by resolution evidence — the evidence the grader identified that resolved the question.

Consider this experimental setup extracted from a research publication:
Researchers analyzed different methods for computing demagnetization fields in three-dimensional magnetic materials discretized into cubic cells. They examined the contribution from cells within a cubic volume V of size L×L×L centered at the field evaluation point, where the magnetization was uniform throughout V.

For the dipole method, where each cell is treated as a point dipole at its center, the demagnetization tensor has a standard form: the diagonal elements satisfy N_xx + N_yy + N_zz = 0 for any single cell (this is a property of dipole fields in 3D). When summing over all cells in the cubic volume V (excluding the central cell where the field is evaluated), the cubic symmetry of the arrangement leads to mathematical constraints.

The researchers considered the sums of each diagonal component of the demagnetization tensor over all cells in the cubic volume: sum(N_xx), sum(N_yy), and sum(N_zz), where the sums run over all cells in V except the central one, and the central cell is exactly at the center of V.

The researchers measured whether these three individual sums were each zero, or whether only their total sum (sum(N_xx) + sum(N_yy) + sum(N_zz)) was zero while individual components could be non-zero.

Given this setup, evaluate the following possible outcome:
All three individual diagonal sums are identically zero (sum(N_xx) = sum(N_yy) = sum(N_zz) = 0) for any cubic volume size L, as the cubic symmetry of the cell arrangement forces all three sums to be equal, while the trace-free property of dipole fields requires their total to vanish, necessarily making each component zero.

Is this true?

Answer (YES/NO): YES